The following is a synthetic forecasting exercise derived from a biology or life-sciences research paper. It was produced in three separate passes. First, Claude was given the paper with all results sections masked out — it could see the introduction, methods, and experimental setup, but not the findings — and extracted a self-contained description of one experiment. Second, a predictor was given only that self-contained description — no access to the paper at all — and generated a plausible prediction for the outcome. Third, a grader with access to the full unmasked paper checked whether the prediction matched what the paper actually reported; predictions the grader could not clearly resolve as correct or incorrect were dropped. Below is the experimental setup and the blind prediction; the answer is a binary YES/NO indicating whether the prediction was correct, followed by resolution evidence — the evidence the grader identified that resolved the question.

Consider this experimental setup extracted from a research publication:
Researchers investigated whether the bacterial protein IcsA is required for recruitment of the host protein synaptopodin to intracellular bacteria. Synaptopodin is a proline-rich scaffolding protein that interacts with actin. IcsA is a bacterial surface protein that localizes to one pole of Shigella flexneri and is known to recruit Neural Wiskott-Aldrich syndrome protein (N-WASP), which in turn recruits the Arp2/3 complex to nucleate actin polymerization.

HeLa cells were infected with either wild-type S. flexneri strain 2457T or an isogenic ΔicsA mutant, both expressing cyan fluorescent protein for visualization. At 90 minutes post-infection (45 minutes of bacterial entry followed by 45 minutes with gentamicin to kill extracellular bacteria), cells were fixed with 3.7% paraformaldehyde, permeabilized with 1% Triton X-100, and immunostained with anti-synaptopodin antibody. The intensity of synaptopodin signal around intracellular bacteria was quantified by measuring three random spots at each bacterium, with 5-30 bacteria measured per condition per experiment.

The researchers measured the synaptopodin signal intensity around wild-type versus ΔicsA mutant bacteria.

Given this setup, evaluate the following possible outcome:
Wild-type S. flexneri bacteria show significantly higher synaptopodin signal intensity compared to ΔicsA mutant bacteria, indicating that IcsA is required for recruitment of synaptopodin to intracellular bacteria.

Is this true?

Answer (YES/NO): YES